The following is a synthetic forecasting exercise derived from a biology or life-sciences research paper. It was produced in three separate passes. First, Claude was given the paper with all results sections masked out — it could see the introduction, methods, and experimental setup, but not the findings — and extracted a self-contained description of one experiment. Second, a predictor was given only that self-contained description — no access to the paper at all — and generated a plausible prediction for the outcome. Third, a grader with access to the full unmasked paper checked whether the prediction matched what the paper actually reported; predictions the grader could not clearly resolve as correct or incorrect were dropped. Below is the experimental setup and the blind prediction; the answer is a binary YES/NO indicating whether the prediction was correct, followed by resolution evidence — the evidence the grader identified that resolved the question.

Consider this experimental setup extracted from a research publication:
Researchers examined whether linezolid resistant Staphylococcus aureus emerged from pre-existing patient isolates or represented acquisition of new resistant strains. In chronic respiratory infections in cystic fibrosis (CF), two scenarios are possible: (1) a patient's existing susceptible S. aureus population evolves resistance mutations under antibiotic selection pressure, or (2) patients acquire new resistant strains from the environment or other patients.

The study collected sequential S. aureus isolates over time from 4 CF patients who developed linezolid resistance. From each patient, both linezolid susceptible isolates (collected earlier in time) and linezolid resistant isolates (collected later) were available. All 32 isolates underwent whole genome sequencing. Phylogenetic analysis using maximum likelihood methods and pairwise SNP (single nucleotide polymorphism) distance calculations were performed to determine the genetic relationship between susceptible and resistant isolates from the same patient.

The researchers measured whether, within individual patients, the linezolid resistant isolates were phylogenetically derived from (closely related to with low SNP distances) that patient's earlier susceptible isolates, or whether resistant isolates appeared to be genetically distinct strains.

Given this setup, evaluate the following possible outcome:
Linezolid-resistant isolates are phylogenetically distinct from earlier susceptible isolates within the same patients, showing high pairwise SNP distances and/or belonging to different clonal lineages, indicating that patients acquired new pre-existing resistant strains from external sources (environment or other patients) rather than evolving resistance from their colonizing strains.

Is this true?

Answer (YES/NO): NO